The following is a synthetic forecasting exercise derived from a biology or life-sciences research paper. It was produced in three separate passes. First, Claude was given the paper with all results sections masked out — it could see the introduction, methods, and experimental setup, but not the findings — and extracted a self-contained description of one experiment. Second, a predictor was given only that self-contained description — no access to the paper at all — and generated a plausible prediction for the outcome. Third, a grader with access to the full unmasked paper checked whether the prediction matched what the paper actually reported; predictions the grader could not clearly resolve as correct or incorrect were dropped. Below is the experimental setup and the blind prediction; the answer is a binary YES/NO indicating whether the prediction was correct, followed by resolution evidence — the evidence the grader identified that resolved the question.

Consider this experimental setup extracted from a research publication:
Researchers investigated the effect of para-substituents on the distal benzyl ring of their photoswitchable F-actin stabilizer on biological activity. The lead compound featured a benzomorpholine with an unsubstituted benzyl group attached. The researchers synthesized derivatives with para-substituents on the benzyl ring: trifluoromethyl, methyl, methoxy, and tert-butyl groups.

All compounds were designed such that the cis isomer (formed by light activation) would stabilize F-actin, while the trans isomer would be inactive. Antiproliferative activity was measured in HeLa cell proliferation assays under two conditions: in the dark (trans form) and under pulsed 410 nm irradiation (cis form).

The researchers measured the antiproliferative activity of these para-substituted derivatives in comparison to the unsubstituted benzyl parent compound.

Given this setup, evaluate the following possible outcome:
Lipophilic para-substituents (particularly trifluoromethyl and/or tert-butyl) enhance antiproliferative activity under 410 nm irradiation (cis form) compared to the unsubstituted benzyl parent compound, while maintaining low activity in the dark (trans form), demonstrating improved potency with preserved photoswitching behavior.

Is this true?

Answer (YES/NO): NO